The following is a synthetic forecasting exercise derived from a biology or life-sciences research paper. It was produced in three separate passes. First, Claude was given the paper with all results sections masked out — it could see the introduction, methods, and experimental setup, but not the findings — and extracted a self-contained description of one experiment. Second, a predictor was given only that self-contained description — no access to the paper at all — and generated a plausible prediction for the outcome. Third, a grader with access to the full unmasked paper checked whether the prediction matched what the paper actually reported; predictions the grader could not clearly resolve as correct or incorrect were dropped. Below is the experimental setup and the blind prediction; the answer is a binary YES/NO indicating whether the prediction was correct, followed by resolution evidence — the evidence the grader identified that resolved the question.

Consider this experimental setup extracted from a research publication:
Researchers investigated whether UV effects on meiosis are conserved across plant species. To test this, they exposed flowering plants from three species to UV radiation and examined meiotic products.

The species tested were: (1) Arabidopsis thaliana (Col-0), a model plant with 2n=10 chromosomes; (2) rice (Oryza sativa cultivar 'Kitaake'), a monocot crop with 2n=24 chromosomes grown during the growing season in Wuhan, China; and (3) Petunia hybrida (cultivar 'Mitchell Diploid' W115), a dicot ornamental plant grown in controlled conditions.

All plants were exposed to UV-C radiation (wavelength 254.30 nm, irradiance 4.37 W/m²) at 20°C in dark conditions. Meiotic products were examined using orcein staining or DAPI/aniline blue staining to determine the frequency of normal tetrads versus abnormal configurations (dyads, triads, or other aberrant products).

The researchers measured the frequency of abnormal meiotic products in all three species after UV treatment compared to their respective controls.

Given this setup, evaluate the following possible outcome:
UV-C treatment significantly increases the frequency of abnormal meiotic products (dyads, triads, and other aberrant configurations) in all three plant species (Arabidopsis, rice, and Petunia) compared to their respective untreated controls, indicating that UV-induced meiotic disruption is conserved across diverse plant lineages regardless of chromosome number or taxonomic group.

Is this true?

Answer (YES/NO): NO